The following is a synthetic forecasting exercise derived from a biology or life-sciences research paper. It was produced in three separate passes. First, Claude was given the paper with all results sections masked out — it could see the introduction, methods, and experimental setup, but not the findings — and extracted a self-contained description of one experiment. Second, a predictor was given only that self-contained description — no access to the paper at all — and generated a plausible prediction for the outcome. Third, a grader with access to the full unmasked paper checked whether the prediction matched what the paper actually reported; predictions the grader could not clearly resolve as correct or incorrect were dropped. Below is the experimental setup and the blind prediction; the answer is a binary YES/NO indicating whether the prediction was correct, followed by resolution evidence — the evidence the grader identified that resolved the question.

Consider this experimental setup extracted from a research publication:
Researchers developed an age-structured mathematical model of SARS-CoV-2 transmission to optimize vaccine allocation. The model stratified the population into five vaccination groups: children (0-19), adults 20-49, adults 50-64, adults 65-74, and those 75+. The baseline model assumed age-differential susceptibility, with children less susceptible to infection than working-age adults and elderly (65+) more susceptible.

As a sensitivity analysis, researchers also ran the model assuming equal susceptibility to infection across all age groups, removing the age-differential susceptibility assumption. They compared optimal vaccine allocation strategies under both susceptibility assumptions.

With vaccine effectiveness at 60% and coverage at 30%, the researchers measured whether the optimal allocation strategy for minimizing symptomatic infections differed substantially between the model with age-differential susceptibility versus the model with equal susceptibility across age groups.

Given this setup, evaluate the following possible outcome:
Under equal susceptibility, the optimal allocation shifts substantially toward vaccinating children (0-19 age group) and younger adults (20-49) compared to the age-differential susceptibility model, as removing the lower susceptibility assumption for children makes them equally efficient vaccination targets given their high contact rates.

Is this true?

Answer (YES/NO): NO